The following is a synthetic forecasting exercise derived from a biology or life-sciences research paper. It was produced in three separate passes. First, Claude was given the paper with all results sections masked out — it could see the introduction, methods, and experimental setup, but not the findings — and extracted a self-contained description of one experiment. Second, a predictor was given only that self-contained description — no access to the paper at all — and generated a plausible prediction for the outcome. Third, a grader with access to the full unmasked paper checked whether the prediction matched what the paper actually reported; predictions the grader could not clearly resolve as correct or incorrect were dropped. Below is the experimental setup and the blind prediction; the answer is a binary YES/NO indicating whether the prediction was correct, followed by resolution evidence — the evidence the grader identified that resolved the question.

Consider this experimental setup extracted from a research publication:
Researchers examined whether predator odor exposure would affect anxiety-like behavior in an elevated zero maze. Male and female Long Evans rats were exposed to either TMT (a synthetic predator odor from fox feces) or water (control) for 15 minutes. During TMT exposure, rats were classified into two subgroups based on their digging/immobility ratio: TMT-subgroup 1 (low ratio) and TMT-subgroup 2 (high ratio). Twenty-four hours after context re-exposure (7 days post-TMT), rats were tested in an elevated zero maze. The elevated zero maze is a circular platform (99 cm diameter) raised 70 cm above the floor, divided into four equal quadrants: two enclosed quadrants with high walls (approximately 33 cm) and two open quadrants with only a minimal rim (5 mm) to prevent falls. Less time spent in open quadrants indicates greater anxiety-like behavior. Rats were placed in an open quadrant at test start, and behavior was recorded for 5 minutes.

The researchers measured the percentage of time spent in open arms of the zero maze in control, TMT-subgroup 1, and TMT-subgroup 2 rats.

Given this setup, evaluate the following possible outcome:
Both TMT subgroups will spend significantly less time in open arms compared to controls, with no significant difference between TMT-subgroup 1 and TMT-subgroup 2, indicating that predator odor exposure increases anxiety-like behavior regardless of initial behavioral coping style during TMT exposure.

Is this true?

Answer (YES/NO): NO